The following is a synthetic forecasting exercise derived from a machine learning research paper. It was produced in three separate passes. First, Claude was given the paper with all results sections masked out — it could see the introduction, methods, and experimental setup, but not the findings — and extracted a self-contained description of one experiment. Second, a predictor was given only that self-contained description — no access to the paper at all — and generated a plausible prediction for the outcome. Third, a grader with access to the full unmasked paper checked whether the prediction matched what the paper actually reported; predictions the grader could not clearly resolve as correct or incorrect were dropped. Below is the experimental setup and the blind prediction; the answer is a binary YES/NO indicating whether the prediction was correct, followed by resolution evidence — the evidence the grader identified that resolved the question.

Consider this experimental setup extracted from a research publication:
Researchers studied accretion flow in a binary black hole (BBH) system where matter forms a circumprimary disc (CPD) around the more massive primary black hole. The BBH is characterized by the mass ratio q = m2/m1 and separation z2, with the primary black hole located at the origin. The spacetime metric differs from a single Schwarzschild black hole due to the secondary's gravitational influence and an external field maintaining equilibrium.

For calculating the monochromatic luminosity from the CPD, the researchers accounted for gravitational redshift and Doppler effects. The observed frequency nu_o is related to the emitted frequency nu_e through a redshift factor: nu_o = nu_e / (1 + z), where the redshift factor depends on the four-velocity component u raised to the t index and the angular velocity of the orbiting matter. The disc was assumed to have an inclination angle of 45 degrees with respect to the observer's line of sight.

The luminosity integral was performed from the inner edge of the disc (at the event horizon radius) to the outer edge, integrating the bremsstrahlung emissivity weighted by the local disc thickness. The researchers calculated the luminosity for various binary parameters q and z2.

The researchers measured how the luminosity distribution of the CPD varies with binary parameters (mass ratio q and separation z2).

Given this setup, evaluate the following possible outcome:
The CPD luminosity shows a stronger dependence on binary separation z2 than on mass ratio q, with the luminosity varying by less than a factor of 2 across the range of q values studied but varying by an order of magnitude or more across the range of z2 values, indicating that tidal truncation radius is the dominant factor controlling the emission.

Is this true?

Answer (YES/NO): NO